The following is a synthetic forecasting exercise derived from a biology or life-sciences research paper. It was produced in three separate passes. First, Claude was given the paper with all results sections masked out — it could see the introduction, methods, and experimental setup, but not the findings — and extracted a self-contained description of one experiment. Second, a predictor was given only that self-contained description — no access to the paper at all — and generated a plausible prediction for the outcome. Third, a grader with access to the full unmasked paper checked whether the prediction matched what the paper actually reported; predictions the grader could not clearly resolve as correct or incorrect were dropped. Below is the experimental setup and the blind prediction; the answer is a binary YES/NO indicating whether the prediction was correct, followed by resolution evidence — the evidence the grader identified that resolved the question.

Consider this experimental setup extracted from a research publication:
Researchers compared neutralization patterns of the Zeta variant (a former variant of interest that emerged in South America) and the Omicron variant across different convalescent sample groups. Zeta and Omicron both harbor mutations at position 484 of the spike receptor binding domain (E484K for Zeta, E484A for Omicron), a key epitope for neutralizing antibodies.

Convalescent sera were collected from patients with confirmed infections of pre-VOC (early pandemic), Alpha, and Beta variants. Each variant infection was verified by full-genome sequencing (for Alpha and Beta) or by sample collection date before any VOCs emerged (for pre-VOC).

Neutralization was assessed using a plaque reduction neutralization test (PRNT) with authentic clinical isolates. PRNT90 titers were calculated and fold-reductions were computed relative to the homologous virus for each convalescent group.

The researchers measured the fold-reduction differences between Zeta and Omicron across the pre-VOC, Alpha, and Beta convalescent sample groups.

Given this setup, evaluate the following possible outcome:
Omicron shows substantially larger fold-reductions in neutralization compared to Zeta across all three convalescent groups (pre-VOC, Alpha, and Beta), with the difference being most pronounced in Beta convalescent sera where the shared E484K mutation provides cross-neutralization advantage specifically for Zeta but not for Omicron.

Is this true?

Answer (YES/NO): NO